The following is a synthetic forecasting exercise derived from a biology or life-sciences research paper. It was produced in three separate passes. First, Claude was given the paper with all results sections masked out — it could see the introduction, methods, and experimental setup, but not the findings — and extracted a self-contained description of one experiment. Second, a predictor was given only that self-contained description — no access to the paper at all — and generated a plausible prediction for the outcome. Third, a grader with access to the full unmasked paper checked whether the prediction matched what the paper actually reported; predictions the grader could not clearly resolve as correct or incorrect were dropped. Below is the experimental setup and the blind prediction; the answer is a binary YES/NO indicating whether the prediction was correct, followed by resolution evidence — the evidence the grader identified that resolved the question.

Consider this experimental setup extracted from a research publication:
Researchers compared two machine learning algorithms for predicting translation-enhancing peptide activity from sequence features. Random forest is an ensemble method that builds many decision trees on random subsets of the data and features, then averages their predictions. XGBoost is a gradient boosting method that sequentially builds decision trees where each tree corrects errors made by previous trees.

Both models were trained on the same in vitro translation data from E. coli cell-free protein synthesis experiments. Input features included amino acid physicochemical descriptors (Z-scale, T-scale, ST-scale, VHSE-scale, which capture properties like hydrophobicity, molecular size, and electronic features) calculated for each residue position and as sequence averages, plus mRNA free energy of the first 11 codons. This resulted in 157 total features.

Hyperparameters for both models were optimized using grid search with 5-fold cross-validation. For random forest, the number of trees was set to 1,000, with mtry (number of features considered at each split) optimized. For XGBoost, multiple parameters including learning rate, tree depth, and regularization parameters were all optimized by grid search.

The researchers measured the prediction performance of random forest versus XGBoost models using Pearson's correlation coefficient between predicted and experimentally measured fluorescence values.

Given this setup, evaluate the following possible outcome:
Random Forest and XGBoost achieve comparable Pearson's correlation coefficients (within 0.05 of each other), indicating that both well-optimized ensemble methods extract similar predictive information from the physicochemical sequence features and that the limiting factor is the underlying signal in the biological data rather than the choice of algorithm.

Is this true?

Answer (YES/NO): YES